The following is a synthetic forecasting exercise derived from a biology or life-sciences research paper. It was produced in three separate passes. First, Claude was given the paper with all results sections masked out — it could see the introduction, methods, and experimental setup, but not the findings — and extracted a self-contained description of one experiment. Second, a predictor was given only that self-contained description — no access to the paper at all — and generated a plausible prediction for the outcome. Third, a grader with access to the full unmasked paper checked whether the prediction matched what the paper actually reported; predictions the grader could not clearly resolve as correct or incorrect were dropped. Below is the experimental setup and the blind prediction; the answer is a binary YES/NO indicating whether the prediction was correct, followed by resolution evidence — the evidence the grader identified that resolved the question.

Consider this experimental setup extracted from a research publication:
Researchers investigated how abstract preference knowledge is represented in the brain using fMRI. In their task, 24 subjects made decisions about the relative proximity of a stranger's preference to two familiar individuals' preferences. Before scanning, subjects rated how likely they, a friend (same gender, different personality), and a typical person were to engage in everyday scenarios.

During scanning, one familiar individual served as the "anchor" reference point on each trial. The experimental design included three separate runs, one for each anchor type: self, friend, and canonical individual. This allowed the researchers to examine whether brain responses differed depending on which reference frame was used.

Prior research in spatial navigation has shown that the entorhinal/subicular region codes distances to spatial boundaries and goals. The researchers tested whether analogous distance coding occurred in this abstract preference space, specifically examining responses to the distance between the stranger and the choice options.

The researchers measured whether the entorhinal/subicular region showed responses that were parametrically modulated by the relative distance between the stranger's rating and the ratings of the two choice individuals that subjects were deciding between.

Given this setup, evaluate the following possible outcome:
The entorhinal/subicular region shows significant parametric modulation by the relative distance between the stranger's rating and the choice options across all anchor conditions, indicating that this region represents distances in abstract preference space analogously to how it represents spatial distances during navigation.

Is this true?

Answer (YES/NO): NO